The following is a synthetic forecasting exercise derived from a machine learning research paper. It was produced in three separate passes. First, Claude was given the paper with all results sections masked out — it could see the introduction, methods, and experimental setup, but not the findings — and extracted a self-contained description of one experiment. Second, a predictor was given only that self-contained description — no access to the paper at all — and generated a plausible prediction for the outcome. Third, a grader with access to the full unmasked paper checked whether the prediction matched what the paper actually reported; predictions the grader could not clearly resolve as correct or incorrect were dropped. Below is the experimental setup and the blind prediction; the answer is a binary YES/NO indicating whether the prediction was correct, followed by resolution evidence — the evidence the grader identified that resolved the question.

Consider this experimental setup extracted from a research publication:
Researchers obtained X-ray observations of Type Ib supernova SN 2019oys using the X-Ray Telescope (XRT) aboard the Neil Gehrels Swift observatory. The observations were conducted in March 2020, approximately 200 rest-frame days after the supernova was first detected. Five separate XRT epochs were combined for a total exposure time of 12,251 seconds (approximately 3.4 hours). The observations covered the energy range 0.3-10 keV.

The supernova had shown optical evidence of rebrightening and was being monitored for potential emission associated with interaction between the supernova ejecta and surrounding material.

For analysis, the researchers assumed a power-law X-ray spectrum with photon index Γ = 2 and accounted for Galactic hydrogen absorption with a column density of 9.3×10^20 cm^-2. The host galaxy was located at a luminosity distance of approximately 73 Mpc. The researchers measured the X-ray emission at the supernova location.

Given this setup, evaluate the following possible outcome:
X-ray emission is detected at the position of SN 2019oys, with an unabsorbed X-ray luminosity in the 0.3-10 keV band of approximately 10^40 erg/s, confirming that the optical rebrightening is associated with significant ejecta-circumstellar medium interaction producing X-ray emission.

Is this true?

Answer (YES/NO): NO